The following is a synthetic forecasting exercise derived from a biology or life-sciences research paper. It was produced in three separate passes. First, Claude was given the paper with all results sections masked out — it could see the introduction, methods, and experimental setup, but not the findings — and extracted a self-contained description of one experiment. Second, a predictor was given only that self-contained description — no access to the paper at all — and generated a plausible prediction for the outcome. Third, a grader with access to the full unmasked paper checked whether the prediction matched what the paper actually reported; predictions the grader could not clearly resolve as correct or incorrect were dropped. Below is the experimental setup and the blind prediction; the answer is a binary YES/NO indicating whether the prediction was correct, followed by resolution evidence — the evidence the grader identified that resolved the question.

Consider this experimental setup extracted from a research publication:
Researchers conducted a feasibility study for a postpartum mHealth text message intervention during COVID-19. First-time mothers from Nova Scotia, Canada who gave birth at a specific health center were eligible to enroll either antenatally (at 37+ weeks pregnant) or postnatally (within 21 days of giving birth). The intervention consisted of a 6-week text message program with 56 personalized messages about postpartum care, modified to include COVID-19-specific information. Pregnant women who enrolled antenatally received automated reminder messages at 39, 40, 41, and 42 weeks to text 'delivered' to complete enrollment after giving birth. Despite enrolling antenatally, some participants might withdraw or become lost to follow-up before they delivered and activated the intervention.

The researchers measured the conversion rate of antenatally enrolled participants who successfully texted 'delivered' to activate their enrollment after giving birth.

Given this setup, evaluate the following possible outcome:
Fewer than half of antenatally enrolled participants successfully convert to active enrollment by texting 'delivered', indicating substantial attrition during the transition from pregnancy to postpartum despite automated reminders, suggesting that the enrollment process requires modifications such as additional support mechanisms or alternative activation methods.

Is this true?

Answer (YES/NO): NO